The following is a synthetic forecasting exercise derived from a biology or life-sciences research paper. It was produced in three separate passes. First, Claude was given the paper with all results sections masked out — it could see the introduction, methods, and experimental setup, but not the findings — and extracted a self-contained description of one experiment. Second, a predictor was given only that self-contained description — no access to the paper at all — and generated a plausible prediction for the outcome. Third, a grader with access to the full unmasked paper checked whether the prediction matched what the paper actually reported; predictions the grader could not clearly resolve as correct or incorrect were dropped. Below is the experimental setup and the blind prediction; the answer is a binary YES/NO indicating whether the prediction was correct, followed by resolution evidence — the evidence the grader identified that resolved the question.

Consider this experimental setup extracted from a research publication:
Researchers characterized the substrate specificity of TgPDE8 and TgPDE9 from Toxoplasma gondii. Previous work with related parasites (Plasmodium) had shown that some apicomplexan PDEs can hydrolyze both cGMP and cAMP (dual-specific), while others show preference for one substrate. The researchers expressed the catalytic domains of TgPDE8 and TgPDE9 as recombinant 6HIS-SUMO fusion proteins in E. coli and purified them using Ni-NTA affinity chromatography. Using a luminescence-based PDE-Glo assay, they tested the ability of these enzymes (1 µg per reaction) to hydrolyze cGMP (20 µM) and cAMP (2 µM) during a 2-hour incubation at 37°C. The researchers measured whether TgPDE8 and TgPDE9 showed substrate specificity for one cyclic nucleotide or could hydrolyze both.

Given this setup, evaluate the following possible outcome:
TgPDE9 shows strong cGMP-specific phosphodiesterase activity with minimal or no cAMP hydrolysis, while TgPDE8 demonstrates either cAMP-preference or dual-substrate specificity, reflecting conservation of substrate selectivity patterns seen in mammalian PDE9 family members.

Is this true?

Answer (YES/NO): NO